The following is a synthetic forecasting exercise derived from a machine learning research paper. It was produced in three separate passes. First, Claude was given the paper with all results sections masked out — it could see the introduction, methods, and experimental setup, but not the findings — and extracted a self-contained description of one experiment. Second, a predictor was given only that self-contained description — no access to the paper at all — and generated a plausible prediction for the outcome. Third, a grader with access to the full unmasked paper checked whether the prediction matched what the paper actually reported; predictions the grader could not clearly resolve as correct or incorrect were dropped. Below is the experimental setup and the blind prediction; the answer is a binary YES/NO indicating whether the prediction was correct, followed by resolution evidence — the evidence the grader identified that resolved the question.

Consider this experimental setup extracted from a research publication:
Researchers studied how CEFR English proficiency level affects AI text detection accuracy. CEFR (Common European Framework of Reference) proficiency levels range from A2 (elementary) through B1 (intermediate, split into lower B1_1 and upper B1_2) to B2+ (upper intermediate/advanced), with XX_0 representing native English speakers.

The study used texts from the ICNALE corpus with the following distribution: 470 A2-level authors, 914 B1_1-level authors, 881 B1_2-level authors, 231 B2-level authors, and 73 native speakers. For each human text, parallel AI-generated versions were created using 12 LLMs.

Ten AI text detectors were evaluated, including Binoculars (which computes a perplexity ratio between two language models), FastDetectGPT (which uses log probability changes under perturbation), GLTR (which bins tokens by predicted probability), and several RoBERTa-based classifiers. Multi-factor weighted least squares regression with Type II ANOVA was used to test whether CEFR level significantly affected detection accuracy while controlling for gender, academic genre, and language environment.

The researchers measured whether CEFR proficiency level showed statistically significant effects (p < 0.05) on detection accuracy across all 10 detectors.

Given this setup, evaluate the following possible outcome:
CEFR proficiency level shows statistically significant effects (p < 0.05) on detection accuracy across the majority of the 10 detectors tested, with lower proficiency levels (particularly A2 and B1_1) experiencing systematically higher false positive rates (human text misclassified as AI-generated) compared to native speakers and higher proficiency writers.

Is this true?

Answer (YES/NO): NO